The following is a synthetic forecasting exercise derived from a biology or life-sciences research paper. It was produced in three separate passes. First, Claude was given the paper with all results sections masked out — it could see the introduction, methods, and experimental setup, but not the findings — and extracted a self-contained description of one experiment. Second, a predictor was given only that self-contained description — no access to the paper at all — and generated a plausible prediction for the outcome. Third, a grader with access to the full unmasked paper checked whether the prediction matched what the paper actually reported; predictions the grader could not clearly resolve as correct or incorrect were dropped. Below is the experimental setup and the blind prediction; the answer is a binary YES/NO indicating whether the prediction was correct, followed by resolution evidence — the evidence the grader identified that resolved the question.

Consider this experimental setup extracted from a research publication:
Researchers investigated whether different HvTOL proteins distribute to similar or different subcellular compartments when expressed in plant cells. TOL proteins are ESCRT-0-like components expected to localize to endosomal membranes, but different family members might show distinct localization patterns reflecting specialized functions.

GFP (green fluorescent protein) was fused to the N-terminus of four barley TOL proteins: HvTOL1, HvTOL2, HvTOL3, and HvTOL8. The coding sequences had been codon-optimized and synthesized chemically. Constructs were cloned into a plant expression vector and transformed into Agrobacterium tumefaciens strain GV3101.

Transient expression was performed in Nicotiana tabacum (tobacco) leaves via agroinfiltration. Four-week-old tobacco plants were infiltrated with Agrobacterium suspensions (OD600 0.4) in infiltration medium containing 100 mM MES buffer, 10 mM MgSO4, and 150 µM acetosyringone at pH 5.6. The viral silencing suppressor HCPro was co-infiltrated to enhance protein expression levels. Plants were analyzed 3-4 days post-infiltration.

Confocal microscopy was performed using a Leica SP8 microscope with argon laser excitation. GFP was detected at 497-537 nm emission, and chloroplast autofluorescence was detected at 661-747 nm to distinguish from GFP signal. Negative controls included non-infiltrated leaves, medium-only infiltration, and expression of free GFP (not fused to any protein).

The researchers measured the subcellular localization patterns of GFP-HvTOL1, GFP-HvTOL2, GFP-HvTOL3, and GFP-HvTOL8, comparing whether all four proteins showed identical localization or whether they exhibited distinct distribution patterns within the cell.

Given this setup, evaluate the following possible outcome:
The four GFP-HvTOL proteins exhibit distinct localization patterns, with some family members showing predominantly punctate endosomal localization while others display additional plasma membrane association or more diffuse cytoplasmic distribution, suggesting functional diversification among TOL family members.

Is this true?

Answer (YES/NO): NO